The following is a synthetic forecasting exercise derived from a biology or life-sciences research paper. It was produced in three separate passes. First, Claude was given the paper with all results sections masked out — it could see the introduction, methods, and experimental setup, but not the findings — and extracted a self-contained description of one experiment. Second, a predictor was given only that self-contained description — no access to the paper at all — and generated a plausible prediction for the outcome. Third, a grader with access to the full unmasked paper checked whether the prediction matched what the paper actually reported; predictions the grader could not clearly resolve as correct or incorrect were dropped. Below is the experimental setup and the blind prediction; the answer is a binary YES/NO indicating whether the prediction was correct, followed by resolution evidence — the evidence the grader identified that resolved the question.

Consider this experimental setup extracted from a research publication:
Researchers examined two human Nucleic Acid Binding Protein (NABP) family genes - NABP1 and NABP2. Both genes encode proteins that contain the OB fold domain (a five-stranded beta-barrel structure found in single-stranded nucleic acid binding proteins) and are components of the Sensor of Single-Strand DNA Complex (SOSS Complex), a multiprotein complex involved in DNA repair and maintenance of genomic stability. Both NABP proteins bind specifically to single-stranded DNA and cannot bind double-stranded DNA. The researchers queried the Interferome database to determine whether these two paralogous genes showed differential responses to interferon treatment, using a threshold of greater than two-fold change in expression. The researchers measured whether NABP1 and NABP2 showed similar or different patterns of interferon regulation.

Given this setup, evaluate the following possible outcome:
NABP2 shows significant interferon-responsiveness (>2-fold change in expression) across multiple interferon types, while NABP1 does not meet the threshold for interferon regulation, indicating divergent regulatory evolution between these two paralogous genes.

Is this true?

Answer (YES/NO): NO